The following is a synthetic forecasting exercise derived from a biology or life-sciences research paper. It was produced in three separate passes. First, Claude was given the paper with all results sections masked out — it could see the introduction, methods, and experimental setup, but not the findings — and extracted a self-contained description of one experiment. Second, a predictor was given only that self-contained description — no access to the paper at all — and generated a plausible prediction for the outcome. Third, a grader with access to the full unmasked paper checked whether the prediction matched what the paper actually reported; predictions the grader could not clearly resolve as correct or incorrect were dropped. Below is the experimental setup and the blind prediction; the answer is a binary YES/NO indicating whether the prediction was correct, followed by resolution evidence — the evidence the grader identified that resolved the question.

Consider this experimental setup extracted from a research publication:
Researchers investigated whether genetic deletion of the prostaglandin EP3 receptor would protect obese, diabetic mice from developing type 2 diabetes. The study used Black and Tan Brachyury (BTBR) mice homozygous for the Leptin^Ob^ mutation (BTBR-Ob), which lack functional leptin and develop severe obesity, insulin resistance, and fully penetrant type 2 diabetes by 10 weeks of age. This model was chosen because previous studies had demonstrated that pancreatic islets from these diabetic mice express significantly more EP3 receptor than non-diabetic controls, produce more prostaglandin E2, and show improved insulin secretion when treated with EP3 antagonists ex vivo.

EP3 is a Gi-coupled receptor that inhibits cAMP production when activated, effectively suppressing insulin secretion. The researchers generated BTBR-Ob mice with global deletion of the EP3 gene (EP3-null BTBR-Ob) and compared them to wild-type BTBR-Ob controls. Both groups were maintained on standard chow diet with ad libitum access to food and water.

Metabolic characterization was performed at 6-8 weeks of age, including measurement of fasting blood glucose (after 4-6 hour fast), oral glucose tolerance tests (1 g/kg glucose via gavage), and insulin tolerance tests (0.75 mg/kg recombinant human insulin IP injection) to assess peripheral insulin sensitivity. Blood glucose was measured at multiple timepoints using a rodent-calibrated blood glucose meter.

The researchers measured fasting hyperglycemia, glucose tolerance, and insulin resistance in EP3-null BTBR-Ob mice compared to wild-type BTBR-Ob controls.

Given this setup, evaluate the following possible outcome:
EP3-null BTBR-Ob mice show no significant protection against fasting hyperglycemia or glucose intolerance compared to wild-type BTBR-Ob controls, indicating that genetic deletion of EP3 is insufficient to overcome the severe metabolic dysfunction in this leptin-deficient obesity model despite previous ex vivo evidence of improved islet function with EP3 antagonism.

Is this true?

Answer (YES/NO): YES